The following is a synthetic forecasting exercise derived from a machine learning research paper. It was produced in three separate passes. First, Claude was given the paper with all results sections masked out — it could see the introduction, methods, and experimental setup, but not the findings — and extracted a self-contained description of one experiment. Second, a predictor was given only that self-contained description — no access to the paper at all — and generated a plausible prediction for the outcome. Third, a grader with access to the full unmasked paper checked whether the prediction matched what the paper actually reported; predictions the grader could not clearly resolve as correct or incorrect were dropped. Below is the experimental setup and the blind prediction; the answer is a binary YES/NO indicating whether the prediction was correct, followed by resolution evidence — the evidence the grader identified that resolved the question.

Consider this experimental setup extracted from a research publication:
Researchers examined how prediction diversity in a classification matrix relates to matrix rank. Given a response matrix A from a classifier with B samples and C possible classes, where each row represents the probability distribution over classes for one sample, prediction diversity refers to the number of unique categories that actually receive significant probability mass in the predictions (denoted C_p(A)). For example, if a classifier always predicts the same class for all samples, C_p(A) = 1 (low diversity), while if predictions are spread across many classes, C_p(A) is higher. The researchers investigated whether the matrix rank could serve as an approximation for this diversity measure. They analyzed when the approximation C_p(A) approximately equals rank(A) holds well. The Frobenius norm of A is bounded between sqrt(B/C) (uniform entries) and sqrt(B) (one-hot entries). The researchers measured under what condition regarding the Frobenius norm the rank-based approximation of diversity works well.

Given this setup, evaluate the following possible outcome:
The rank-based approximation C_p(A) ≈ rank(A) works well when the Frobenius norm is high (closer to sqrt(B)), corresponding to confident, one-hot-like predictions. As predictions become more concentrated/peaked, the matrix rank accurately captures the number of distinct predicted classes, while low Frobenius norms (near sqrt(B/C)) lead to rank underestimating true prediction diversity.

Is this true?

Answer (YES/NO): NO